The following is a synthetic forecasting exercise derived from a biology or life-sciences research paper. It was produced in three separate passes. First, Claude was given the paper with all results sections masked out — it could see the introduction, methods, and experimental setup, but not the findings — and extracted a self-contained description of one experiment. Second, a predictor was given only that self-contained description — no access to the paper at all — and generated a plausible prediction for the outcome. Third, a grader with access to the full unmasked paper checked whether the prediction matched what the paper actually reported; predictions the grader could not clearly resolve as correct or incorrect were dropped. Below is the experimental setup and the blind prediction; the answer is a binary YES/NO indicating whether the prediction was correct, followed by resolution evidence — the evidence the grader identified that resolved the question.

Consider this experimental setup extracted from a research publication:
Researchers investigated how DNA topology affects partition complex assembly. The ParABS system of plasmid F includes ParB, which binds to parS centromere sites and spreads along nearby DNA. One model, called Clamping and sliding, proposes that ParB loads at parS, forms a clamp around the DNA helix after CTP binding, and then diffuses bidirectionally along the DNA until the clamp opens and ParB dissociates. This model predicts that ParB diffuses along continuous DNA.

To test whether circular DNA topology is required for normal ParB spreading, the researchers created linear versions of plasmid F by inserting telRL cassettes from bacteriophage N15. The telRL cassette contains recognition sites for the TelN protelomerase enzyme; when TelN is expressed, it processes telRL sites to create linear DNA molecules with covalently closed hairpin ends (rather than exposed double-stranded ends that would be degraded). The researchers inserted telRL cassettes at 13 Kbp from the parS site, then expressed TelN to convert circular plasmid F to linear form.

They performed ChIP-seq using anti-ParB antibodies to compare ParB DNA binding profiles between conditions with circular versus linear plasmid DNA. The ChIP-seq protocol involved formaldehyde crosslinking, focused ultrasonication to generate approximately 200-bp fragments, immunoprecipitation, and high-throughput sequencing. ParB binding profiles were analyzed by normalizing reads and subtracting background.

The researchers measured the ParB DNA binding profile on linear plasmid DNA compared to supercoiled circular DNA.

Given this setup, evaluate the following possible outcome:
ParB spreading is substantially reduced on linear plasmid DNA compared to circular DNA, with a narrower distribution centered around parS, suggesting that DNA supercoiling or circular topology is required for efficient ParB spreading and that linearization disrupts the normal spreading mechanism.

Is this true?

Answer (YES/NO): NO